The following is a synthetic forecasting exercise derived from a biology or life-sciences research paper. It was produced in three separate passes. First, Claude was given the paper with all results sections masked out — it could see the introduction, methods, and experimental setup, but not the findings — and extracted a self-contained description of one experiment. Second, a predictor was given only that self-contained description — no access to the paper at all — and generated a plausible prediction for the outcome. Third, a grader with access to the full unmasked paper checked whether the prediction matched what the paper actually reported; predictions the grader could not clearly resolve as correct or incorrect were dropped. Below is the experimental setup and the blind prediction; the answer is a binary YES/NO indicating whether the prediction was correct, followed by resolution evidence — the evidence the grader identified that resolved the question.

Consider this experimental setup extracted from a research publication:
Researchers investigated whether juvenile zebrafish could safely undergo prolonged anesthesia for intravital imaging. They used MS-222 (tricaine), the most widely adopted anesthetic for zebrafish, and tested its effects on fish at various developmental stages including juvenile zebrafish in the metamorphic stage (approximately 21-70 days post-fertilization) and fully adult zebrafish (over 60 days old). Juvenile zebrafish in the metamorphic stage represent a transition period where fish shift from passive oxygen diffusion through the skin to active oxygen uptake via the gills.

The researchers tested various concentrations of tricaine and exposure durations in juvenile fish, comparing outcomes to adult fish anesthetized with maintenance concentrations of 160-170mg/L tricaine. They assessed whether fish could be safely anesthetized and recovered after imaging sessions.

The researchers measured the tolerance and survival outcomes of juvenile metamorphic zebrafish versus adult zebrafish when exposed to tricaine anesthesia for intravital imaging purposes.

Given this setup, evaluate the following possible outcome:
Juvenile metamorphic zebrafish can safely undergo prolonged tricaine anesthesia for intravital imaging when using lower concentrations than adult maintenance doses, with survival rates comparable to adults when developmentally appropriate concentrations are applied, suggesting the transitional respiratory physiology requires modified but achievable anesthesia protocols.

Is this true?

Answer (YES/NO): NO